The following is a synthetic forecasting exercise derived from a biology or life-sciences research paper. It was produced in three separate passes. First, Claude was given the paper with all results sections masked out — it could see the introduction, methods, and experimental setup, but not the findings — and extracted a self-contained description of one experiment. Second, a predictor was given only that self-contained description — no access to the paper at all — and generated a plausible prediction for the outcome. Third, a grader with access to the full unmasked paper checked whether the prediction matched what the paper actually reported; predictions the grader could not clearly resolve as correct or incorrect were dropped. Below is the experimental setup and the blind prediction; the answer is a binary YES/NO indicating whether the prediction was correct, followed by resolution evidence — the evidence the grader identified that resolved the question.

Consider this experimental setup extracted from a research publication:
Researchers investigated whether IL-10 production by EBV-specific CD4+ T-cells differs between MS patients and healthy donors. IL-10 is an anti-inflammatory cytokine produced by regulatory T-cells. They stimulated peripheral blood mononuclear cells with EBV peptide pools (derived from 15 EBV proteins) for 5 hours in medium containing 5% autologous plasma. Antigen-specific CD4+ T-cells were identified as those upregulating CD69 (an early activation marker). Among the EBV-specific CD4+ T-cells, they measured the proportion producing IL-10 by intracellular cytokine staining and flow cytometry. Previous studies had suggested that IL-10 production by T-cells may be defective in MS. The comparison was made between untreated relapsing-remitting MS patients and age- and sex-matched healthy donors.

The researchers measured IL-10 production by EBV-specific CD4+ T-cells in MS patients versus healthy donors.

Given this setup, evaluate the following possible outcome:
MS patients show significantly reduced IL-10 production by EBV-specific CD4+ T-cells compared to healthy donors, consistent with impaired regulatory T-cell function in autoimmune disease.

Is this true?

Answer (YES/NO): NO